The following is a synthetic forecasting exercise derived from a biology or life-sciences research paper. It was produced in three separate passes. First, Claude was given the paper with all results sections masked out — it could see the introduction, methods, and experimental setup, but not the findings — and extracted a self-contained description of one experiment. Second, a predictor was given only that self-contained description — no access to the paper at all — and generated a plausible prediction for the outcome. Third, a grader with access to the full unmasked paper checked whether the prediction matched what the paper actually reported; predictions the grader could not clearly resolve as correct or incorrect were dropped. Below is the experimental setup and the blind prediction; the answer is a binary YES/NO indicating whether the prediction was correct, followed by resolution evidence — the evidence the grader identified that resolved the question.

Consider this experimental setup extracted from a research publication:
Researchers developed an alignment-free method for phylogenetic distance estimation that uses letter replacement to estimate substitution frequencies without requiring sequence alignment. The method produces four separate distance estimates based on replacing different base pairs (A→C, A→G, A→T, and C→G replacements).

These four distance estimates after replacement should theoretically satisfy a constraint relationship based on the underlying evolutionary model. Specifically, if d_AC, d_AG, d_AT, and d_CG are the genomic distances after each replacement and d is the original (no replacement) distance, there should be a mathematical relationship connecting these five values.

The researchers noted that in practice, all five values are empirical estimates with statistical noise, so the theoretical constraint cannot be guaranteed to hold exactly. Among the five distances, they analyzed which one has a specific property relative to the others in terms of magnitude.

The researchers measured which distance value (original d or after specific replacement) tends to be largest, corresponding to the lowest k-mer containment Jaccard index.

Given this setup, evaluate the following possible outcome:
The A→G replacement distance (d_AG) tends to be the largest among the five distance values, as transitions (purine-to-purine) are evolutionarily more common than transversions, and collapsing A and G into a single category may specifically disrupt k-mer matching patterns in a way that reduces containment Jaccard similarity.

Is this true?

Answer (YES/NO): NO